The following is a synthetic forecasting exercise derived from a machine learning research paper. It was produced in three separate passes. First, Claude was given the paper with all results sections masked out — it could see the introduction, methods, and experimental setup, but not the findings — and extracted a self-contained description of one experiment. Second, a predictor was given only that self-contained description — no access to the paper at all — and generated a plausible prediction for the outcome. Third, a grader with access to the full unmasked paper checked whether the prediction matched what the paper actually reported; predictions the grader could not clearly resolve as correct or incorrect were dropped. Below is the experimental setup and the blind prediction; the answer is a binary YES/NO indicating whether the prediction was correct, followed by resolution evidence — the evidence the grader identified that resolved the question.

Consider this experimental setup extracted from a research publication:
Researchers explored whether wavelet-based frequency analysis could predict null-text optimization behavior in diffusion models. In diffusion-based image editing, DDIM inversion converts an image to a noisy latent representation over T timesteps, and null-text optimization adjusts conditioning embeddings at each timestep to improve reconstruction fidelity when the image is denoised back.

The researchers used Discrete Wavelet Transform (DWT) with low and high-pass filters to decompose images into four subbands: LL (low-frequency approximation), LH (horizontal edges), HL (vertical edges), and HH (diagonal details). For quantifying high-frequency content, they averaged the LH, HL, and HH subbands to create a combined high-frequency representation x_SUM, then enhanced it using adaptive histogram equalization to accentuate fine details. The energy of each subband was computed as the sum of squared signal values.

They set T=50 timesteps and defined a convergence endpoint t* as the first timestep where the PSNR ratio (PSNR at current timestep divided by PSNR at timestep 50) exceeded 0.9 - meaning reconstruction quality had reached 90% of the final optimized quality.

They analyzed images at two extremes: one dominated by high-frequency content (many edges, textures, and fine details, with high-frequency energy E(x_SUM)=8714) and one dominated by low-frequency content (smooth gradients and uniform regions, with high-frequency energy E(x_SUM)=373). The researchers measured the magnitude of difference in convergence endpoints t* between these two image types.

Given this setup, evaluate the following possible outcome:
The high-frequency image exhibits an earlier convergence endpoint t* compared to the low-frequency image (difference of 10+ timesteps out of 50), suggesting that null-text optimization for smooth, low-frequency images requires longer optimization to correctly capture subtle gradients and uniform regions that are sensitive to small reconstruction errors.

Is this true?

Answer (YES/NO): YES